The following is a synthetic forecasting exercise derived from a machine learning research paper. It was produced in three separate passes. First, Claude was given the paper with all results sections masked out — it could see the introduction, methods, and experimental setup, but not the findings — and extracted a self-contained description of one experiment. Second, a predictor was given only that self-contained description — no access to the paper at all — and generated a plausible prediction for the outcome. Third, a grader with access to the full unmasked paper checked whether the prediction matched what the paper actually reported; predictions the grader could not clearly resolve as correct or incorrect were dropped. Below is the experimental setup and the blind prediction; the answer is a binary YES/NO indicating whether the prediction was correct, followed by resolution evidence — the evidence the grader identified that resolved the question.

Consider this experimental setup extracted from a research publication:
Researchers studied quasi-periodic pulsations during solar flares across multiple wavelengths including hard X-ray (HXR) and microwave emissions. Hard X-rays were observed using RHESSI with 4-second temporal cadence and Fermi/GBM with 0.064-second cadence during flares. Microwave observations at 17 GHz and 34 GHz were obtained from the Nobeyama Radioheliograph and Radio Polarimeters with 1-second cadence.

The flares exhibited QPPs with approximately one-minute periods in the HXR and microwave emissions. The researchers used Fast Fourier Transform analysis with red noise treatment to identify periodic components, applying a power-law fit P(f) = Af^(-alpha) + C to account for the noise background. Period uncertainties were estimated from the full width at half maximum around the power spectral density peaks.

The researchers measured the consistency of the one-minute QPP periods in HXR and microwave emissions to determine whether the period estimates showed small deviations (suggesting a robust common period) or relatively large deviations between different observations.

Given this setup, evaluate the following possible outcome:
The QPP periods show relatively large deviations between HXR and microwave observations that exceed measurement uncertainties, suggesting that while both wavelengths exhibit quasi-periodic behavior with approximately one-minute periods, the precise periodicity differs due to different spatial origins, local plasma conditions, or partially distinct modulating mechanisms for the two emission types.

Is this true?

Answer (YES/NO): YES